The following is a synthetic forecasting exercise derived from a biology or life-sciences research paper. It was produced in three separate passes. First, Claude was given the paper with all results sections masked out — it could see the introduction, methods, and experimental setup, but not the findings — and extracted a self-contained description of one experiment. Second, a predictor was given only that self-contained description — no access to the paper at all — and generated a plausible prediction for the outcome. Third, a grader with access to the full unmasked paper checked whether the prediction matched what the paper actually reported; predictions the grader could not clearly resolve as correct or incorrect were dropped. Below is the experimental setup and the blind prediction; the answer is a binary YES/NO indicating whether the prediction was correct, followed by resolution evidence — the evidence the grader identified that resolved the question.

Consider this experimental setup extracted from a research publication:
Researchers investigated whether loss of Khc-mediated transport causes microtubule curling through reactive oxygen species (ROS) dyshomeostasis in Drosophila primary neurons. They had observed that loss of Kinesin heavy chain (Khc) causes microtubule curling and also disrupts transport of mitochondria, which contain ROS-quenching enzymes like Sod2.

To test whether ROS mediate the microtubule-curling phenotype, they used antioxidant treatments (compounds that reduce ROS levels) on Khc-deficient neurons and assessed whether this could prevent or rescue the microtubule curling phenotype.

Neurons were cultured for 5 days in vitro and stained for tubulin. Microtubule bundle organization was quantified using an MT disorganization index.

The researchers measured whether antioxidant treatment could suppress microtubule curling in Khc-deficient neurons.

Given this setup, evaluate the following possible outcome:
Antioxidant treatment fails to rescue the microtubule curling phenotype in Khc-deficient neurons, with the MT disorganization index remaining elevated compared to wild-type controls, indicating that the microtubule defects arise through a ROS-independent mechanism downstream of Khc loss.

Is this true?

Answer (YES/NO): NO